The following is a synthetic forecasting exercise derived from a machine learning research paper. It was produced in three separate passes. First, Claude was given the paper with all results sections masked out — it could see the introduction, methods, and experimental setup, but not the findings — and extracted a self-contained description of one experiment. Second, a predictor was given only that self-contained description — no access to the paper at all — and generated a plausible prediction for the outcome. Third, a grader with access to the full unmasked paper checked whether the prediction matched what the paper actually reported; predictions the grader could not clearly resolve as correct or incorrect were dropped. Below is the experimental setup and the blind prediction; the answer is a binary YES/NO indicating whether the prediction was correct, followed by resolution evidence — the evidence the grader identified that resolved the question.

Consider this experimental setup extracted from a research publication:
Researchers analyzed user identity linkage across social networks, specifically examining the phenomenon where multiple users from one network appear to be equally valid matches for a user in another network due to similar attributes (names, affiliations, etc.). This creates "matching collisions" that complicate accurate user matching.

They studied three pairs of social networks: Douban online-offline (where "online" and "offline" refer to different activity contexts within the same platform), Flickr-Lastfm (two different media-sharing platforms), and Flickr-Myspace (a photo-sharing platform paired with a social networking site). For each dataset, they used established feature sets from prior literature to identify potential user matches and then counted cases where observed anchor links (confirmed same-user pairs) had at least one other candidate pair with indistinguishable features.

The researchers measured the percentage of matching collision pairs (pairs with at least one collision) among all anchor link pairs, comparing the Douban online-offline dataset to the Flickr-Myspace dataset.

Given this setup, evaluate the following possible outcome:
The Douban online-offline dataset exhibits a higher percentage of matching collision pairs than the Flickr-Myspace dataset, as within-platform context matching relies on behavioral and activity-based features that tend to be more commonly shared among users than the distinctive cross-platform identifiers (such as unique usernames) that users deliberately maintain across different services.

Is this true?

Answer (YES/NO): NO